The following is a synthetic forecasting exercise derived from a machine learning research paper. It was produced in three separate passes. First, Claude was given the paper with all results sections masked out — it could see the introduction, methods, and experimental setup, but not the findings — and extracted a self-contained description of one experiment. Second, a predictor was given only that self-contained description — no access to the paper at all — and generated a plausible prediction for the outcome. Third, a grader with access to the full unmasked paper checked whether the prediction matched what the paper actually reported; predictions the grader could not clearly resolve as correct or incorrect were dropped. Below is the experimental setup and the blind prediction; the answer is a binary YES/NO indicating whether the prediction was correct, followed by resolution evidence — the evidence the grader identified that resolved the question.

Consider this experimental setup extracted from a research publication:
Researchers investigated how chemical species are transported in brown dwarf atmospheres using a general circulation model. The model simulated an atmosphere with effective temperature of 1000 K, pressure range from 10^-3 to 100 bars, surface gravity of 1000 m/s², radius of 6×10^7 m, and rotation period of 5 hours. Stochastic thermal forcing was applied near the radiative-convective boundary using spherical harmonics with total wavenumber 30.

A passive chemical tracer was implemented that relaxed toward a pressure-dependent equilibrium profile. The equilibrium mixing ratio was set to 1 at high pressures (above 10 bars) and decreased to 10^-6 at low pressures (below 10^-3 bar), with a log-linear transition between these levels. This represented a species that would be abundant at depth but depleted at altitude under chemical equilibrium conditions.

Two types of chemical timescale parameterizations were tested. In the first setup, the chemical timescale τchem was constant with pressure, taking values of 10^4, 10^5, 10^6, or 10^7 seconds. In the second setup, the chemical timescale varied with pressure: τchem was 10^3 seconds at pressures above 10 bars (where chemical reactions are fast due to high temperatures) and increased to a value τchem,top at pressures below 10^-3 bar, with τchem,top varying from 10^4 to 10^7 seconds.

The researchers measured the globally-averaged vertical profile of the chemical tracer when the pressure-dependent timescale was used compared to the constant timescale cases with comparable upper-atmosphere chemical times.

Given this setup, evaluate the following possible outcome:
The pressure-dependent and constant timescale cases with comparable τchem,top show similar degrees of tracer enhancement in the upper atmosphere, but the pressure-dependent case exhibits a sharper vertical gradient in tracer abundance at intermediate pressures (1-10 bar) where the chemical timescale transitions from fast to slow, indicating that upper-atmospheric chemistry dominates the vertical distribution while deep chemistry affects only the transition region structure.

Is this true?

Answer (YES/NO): NO